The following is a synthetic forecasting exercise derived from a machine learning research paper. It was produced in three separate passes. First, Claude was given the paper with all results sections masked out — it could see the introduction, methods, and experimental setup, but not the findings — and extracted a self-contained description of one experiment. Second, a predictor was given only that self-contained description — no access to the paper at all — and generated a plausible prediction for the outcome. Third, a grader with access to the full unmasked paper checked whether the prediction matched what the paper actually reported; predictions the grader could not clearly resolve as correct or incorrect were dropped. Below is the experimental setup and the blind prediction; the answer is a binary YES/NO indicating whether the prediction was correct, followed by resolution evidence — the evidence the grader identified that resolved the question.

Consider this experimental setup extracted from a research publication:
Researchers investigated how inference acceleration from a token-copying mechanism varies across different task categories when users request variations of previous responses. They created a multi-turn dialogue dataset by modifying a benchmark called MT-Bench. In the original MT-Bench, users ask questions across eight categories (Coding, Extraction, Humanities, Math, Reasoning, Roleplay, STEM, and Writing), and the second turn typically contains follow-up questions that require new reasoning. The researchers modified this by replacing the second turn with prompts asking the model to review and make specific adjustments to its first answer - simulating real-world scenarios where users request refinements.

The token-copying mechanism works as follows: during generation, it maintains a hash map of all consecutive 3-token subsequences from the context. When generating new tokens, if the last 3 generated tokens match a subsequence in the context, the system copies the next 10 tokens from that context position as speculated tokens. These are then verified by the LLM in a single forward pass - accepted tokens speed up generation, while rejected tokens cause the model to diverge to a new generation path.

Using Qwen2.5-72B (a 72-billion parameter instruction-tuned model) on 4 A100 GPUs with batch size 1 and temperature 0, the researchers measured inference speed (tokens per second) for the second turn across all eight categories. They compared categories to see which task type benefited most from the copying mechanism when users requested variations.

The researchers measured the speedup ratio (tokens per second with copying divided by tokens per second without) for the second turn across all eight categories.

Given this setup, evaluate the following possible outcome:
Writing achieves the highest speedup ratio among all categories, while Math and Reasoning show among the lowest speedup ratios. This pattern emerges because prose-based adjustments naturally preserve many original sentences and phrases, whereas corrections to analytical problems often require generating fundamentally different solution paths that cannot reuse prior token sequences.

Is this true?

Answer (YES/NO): NO